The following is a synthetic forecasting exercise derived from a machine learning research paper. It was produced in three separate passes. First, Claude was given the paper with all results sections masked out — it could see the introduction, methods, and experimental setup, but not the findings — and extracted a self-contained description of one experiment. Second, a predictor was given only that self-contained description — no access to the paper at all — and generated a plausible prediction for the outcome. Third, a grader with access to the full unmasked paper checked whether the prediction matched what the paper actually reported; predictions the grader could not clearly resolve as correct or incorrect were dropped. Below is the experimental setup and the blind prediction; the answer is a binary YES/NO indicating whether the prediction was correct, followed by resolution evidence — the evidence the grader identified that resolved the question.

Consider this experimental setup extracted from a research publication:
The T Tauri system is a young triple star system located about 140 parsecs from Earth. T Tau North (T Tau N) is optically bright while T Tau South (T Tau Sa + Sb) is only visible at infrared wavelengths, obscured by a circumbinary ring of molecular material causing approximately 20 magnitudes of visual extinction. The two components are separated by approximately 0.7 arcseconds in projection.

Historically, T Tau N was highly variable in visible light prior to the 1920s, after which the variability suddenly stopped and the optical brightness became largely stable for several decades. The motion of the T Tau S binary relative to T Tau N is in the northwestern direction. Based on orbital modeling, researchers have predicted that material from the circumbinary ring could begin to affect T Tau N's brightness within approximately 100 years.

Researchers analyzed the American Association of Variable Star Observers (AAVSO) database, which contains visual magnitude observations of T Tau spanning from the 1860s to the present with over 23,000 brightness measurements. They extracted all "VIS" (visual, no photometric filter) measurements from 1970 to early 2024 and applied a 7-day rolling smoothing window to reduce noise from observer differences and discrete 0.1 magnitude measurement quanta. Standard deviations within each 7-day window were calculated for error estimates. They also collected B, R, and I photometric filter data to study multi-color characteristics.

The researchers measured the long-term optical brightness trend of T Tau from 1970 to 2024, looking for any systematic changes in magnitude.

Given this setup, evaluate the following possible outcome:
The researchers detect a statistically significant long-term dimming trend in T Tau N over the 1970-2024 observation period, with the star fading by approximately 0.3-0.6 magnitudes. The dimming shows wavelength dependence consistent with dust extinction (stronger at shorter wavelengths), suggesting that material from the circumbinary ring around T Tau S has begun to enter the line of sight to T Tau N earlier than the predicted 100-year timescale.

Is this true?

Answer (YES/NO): NO